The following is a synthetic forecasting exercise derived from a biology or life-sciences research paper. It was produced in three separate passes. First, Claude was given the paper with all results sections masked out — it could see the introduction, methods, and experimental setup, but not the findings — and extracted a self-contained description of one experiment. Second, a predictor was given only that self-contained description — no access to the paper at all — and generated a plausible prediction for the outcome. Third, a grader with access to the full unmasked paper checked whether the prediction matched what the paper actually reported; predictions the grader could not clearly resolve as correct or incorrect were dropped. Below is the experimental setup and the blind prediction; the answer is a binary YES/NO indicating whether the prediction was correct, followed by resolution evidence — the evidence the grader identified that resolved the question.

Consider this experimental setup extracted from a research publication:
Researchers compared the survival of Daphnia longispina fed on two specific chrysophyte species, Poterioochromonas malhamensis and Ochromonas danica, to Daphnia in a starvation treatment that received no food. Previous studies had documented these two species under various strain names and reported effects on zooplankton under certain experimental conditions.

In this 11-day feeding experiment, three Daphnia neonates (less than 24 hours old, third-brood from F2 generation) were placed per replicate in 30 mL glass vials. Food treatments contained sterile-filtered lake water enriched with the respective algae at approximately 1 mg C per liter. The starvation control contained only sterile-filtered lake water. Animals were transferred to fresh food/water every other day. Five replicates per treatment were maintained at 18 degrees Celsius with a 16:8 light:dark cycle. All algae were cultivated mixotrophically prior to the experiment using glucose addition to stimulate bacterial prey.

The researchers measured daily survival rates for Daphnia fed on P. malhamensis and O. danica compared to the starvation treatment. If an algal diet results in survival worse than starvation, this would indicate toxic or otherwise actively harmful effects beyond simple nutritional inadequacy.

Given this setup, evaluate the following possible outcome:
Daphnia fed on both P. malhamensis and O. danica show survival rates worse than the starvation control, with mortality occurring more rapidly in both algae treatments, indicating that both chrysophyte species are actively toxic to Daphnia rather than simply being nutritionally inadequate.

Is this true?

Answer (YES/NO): NO